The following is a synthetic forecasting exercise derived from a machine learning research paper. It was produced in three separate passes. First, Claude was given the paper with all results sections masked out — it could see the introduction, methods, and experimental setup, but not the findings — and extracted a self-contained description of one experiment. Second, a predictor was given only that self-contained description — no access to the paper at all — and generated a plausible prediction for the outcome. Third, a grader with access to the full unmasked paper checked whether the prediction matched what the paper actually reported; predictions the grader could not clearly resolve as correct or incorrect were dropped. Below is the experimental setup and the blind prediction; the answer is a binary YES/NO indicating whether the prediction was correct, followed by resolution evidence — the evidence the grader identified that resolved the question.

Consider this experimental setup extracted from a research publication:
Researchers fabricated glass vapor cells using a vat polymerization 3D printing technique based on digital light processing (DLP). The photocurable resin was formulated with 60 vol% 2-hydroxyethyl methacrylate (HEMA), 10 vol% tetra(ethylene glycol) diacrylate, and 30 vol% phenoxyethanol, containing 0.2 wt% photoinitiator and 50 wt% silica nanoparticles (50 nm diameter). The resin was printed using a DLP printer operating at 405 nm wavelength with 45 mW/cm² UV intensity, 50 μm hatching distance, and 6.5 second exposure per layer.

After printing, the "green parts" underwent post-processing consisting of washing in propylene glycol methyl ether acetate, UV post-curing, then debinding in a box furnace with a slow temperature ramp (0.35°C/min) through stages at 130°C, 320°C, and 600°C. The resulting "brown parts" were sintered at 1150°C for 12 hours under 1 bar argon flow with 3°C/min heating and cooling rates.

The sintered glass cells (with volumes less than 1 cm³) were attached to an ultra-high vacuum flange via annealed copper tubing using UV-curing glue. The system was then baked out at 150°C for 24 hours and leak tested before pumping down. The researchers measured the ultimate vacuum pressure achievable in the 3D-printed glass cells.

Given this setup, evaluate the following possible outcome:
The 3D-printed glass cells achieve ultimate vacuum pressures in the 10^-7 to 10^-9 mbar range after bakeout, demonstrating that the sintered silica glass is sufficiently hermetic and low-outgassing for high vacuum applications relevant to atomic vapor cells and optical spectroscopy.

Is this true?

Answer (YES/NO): YES